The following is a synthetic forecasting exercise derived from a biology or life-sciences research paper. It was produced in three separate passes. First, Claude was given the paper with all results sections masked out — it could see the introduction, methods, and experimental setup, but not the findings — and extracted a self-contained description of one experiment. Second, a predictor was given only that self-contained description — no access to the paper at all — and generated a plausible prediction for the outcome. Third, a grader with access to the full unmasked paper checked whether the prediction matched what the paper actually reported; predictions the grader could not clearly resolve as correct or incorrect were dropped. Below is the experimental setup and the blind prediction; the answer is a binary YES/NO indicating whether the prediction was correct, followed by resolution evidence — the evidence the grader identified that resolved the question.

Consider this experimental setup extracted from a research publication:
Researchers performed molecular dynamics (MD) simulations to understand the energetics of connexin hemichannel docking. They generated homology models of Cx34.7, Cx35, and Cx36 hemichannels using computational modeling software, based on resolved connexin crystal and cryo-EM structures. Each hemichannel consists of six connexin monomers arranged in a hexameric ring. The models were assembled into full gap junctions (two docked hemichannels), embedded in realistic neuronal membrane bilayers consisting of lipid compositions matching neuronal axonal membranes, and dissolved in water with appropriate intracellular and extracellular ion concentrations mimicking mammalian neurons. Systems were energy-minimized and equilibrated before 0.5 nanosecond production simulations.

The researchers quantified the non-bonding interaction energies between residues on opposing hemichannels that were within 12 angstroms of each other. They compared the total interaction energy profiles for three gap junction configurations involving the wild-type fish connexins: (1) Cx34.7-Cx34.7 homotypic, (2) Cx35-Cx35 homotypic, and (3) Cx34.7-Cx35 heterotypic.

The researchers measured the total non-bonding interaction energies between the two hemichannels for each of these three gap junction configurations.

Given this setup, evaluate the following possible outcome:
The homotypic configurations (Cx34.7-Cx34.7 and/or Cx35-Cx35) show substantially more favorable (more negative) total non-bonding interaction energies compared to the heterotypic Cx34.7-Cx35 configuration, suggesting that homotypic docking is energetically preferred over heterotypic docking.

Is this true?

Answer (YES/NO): NO